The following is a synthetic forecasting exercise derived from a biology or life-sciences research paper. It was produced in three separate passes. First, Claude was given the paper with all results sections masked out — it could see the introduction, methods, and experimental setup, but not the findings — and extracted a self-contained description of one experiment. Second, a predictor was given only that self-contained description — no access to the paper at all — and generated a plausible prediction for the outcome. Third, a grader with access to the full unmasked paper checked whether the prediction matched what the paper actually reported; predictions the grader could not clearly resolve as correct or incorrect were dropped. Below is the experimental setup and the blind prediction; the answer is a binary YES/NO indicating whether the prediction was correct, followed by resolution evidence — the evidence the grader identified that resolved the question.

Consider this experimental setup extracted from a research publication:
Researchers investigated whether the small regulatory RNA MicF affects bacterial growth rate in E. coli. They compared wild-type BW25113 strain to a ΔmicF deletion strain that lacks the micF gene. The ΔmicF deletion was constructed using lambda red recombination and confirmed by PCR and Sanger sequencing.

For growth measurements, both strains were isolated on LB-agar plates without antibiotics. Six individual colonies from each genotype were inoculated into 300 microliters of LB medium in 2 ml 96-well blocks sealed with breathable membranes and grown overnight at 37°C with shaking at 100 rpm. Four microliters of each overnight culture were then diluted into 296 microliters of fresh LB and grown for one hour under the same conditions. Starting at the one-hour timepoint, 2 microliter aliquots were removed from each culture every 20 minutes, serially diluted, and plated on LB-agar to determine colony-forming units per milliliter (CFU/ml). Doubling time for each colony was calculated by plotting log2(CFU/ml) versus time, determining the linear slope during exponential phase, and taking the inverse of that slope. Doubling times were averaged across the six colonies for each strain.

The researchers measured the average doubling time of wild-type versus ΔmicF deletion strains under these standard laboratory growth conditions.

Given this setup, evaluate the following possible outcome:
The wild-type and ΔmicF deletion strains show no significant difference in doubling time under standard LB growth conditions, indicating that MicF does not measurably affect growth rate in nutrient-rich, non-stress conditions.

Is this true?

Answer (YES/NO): YES